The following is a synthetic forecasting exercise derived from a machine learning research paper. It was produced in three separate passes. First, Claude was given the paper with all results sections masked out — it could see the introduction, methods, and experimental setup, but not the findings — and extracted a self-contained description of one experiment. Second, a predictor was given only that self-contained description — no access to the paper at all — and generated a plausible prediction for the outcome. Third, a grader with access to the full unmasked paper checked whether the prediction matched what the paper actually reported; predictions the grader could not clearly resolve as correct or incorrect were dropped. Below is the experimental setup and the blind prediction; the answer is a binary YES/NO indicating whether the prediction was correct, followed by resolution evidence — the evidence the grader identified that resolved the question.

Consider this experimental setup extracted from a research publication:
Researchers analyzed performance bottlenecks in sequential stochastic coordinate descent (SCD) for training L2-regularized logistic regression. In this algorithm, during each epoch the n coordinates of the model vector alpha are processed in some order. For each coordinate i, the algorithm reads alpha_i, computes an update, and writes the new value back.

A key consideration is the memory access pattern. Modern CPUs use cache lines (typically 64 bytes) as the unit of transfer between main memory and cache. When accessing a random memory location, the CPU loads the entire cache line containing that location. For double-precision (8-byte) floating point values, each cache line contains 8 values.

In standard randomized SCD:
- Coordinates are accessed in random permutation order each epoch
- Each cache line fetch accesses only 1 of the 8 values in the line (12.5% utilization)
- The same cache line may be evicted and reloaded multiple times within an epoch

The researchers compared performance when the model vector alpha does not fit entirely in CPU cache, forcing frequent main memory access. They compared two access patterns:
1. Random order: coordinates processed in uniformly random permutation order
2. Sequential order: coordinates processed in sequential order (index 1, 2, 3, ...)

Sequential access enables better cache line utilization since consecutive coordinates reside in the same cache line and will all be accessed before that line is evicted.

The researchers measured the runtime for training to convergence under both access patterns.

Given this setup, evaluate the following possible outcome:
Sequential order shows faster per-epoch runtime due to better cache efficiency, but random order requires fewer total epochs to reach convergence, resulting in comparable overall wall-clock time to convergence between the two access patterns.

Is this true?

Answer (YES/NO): NO